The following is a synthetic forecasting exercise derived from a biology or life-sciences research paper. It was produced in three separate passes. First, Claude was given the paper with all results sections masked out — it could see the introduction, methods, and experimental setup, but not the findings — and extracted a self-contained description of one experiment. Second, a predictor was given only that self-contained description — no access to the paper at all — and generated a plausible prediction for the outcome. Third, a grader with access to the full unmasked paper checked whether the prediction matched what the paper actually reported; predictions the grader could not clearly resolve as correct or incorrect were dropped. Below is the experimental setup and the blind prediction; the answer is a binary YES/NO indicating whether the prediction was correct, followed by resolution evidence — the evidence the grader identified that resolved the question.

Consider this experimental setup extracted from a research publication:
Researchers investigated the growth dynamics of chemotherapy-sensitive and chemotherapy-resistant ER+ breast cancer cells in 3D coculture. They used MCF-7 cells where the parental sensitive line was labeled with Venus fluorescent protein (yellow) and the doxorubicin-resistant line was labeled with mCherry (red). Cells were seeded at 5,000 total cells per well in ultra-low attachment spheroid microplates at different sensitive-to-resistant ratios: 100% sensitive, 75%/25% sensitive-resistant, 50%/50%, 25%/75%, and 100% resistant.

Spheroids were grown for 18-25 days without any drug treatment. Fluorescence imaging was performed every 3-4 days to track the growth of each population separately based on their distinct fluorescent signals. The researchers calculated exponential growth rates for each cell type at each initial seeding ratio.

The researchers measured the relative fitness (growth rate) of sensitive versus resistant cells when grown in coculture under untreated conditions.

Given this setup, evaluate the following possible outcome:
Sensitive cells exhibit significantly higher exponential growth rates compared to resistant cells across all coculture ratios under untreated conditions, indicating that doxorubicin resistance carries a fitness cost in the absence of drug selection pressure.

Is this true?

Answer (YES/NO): YES